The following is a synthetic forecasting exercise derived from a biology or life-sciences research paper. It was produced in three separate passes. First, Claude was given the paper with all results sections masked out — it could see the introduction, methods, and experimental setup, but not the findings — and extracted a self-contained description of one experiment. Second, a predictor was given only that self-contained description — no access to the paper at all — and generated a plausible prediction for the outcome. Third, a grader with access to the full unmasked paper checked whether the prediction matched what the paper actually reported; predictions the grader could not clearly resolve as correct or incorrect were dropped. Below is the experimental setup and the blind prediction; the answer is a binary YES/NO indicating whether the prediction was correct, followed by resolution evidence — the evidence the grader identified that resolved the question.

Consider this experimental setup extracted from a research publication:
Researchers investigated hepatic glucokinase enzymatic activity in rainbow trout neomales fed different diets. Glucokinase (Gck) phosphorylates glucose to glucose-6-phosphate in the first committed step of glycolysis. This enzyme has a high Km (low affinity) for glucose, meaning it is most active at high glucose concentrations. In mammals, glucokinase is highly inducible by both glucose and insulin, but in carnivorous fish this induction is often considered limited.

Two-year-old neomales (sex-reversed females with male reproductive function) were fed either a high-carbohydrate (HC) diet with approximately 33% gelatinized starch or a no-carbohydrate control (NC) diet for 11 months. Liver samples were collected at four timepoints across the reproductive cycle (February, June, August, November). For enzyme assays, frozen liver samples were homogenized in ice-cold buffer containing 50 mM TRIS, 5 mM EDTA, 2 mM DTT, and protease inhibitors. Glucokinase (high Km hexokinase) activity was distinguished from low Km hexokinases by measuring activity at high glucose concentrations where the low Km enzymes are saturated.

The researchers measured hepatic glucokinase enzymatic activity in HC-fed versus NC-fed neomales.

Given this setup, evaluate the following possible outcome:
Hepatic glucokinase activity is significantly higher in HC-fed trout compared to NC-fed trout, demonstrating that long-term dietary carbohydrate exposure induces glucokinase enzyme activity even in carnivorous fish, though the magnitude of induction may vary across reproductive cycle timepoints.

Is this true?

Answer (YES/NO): YES